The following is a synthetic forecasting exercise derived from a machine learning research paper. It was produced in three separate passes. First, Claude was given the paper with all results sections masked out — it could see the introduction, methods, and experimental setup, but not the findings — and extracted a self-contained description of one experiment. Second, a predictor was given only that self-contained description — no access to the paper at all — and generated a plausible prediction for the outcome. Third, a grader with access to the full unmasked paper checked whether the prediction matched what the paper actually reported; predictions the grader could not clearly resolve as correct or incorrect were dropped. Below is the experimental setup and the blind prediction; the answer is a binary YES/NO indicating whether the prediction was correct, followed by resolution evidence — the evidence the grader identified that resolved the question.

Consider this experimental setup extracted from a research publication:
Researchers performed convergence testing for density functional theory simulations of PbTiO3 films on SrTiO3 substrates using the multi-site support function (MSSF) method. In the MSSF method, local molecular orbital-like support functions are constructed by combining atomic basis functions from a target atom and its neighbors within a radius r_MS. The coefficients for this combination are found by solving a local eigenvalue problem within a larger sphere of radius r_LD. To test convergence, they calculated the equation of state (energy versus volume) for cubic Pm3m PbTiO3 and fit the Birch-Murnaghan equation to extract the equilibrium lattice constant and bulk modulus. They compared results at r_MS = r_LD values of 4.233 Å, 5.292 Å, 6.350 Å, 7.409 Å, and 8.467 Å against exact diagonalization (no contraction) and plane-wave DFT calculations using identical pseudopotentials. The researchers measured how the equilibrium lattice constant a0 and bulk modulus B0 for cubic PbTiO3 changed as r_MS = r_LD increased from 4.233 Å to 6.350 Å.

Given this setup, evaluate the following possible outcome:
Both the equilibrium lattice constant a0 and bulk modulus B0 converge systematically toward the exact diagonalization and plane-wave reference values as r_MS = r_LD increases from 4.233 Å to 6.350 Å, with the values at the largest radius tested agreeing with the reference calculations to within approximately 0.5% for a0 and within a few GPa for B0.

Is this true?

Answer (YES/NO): YES